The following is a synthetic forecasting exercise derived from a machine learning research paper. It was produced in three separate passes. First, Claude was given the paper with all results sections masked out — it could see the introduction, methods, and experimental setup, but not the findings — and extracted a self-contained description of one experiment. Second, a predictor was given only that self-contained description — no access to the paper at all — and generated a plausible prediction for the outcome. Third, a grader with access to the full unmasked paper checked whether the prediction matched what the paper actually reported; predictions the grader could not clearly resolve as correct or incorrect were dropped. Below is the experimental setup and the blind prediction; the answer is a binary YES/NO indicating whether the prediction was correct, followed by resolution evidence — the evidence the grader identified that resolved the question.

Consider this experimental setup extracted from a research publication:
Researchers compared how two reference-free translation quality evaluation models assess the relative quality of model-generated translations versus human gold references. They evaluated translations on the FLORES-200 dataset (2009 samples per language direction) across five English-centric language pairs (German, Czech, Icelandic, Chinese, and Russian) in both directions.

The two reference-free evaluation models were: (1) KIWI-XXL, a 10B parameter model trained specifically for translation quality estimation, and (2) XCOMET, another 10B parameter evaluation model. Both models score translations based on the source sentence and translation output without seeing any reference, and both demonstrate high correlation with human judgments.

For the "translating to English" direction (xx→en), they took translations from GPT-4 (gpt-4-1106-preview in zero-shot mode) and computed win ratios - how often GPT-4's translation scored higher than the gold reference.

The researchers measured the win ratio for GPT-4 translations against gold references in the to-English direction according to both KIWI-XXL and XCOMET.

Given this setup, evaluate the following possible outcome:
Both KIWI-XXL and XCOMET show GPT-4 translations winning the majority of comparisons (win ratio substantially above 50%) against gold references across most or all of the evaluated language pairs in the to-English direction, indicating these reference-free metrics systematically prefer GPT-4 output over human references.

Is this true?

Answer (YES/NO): NO